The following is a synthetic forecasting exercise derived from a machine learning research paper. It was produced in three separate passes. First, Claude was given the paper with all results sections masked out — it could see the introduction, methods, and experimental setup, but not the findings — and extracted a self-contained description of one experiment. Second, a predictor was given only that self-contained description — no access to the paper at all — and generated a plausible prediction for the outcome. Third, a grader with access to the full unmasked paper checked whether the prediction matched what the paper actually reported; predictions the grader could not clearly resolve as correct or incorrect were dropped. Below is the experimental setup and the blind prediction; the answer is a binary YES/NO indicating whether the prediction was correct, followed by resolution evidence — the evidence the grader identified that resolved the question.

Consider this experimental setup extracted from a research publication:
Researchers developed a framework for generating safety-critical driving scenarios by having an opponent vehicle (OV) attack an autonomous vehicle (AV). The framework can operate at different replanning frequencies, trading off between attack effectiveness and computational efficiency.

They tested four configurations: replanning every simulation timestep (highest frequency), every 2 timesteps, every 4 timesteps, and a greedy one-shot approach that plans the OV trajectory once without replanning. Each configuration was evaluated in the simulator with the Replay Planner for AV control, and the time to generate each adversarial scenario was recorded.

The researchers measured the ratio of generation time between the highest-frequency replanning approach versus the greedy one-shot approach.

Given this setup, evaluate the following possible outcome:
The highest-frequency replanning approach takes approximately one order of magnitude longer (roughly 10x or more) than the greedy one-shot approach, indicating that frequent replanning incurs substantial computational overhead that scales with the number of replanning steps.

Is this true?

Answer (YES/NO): NO